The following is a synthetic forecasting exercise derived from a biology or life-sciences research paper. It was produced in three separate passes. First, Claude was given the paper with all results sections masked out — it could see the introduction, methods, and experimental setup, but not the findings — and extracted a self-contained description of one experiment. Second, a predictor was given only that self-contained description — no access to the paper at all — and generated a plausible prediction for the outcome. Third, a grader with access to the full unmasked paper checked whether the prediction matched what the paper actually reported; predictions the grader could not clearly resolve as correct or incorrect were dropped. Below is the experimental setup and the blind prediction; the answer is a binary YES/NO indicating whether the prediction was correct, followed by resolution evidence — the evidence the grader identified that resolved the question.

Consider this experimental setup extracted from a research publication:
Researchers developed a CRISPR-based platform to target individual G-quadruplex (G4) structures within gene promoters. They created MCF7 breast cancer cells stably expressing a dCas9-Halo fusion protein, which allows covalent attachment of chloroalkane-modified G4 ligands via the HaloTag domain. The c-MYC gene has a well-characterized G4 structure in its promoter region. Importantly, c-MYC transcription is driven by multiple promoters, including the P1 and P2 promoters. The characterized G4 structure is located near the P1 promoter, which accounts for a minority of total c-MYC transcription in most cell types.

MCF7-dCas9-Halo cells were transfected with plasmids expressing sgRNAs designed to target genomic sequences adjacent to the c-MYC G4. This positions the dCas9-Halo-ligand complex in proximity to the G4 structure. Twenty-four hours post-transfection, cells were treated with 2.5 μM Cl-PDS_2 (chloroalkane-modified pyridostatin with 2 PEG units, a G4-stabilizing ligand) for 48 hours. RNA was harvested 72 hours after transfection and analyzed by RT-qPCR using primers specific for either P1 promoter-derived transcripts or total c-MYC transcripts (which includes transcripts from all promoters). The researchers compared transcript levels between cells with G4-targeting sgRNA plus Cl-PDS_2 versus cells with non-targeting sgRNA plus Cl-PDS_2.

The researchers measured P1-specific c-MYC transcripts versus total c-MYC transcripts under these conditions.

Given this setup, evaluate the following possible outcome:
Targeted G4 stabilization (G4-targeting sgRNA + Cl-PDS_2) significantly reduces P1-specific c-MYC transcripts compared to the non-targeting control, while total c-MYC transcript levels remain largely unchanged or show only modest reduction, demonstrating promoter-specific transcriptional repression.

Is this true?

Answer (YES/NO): YES